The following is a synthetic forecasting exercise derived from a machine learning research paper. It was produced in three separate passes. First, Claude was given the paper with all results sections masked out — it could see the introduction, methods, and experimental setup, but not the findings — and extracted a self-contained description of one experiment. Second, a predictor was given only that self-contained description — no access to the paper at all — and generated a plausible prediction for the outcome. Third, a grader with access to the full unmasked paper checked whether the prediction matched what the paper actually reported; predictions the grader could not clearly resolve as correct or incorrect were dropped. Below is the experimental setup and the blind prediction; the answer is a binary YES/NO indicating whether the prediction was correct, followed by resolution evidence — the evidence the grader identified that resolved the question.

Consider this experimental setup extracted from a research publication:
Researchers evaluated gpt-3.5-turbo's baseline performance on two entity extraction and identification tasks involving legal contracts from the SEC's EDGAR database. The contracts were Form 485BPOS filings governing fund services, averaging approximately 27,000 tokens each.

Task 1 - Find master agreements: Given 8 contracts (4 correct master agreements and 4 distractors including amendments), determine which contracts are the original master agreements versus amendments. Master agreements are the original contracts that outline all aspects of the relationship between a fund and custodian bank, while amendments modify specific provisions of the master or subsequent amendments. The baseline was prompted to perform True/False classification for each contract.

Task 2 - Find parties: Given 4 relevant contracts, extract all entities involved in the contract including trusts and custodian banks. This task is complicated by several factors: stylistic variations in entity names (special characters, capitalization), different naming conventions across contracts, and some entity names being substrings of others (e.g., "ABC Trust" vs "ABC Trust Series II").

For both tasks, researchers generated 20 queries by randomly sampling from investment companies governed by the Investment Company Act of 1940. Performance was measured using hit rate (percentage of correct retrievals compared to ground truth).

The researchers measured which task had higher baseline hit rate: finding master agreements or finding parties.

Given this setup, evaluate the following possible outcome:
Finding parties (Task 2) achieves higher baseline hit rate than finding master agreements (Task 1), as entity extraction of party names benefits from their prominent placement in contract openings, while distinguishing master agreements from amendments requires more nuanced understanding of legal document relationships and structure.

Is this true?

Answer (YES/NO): NO